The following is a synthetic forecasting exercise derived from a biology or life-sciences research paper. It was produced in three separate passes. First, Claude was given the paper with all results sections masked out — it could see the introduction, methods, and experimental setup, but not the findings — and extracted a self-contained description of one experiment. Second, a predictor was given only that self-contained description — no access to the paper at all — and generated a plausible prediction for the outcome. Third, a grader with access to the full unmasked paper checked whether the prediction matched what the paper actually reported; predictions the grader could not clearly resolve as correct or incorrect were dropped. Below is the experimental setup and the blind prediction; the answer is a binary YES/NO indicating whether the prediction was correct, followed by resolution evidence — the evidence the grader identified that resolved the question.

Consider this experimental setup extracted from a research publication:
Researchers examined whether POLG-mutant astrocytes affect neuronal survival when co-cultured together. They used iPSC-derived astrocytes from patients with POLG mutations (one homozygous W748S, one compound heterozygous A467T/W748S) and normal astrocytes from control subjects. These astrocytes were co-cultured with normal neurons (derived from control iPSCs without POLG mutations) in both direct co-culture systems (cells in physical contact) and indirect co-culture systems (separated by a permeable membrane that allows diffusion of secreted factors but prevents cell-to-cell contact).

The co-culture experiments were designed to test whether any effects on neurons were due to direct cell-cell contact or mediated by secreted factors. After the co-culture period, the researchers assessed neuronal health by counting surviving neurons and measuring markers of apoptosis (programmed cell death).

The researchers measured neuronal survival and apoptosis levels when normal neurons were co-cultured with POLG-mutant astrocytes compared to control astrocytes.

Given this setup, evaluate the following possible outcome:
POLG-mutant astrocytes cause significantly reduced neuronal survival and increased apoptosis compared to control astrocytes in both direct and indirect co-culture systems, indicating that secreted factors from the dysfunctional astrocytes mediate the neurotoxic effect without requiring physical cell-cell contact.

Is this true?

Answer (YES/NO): NO